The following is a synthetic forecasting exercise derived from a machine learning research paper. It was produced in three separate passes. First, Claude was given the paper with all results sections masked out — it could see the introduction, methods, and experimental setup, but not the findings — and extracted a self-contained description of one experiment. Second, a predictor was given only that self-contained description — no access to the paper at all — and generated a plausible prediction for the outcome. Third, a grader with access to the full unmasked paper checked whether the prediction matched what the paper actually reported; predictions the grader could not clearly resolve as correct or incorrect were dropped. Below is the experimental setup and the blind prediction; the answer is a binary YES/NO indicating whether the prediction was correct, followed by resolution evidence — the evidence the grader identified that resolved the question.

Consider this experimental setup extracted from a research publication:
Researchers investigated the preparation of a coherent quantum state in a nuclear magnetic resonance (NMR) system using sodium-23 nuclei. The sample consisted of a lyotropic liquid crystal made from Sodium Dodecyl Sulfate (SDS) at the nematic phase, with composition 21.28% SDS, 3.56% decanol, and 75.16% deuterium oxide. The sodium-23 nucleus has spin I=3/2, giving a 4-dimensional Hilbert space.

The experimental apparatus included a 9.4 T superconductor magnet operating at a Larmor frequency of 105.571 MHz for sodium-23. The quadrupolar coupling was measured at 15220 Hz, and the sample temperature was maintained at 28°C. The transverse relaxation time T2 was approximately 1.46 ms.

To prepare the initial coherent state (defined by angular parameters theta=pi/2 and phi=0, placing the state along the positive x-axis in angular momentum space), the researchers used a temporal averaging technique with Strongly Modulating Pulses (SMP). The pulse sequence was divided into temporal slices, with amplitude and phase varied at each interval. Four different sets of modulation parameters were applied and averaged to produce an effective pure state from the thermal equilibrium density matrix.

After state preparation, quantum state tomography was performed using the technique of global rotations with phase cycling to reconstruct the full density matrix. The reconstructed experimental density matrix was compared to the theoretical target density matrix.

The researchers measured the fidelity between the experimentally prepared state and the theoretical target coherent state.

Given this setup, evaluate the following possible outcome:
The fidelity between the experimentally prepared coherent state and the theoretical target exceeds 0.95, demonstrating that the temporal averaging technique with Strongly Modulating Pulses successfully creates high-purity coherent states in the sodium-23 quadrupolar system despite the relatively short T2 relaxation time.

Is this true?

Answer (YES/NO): YES